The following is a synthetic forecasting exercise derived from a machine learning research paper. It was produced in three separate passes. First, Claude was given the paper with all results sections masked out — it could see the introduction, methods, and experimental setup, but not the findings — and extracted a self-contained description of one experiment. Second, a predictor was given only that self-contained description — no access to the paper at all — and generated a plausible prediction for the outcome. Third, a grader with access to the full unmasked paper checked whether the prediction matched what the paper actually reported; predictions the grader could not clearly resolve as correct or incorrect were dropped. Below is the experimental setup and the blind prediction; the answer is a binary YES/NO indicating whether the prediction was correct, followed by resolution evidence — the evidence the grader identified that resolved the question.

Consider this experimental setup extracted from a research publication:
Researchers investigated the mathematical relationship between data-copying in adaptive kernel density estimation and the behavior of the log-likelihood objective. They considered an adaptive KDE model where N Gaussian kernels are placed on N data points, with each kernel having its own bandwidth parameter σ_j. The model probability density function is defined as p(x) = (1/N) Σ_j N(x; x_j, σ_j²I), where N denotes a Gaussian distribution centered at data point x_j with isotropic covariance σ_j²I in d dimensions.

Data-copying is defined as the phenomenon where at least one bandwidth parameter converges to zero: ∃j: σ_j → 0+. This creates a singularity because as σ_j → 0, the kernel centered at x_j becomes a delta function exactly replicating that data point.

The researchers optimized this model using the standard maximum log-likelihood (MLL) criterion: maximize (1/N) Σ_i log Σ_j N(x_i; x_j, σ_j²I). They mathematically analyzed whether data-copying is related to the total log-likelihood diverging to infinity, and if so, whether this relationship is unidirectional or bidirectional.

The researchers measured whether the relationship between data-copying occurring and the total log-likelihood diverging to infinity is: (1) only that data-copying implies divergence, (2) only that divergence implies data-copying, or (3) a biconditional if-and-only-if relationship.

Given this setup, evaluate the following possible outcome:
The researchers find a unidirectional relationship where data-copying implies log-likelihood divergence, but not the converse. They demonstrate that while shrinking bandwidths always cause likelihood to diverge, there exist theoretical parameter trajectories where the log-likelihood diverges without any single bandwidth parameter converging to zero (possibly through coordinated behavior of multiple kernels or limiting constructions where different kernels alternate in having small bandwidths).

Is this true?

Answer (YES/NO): NO